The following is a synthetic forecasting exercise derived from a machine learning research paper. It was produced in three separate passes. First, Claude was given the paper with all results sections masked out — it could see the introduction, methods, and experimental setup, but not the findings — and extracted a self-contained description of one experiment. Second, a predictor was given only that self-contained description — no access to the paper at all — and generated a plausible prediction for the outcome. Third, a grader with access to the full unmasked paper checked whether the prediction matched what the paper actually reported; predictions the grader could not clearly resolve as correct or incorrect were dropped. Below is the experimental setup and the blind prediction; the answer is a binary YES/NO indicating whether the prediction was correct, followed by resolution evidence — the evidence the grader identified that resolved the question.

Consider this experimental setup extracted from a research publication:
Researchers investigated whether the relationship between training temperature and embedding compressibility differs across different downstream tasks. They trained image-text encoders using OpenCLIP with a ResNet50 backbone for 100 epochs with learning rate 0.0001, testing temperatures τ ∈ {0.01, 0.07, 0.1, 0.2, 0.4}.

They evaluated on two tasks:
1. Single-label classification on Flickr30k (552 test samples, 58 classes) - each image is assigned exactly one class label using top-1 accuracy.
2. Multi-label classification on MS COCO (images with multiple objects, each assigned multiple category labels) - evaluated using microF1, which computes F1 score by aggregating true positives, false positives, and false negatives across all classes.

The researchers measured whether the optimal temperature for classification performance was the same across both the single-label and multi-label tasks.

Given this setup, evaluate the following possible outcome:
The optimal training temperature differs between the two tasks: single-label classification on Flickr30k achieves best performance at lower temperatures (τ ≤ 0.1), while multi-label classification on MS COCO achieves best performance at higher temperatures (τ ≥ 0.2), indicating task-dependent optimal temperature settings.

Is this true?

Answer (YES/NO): NO